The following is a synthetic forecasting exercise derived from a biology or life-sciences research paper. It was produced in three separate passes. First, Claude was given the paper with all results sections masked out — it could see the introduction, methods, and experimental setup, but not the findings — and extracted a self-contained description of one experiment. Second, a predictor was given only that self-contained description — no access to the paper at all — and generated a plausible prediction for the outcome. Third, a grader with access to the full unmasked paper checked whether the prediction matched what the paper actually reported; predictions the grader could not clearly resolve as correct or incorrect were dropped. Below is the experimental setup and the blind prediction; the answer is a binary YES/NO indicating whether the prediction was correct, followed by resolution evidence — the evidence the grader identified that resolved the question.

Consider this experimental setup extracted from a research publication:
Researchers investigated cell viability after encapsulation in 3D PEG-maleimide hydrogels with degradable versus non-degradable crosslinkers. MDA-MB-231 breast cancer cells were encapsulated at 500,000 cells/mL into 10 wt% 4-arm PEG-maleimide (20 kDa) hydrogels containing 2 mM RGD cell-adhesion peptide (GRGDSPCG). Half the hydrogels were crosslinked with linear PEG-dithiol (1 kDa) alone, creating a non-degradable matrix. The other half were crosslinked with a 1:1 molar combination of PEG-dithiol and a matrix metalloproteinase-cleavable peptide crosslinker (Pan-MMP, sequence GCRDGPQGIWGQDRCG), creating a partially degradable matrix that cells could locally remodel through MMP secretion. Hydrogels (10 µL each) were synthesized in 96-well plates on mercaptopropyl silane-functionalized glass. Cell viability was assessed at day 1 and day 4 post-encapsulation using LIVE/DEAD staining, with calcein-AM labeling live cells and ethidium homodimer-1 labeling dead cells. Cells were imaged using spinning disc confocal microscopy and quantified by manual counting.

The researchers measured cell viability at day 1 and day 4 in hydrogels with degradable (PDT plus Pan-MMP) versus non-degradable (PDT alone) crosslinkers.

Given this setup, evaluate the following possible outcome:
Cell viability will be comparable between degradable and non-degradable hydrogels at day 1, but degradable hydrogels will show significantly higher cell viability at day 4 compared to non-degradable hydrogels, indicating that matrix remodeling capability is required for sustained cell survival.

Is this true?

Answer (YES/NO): YES